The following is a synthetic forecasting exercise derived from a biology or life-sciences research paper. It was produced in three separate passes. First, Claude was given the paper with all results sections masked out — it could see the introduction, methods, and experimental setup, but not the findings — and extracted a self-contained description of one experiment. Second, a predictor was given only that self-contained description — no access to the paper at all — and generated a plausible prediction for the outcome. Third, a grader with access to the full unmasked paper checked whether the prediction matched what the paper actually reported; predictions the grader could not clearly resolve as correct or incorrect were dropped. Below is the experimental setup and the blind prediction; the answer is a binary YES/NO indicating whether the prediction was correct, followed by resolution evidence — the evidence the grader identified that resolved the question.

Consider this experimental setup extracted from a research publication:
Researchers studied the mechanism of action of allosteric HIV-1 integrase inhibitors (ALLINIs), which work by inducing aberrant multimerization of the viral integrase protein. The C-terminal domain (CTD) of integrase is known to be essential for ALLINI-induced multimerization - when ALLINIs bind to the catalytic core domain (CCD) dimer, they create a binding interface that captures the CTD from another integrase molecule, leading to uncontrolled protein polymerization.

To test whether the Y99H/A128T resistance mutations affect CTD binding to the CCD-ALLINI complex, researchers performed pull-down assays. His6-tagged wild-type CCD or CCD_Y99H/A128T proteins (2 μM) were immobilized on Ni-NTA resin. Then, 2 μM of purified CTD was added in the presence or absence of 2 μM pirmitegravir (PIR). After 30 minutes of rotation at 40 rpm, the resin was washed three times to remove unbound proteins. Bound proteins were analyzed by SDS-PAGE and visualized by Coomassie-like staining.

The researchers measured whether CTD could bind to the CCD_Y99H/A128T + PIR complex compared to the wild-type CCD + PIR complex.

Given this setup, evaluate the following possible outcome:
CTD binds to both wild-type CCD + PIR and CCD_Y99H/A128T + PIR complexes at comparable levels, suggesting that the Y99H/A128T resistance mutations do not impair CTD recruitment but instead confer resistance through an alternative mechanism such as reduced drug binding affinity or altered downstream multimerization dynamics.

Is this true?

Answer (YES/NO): NO